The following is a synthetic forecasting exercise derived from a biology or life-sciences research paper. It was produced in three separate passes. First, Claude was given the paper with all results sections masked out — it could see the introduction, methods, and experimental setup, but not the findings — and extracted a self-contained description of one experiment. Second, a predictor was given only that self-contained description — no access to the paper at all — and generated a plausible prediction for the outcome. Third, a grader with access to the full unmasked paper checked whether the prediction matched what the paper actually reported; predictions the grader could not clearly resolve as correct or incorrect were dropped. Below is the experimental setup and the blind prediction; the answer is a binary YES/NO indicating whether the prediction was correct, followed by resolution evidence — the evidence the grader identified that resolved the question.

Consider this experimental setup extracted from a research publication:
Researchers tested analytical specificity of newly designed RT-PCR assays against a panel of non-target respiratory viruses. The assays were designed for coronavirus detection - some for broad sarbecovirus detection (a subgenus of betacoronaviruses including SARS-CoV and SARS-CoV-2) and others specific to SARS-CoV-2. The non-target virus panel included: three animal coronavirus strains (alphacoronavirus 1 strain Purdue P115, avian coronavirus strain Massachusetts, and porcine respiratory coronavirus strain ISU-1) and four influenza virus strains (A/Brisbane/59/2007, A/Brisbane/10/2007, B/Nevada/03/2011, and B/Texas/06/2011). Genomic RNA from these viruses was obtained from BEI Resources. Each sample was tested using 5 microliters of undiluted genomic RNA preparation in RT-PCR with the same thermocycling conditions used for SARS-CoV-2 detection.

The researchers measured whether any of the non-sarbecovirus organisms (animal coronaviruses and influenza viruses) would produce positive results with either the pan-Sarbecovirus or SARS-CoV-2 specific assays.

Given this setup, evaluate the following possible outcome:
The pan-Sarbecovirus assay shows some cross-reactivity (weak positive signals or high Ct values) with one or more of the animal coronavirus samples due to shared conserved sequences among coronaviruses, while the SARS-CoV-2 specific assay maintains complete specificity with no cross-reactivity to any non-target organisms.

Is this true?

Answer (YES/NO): NO